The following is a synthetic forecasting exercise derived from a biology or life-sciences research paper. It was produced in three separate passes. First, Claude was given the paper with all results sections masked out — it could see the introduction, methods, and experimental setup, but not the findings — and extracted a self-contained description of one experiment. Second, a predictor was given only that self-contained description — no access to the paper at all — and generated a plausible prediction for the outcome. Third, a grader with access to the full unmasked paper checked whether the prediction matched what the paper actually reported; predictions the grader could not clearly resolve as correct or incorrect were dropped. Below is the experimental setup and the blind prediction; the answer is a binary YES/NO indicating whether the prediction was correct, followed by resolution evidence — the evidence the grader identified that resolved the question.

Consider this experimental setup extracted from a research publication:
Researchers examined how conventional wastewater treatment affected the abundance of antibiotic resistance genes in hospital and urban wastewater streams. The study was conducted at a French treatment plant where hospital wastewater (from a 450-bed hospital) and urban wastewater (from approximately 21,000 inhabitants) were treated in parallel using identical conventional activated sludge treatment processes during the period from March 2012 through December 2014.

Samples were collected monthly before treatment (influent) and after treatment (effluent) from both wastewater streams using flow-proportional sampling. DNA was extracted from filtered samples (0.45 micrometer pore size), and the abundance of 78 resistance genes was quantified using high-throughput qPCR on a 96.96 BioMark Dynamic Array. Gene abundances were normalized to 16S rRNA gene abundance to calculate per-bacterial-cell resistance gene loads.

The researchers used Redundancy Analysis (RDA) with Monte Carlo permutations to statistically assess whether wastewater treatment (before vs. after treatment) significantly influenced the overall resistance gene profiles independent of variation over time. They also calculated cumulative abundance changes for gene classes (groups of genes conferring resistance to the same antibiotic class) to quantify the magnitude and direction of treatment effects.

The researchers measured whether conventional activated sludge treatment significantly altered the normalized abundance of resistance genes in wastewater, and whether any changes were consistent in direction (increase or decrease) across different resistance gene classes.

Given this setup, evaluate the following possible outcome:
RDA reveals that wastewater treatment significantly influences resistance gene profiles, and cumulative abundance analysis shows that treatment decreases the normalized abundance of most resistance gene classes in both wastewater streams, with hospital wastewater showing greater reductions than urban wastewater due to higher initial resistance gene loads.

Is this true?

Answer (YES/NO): NO